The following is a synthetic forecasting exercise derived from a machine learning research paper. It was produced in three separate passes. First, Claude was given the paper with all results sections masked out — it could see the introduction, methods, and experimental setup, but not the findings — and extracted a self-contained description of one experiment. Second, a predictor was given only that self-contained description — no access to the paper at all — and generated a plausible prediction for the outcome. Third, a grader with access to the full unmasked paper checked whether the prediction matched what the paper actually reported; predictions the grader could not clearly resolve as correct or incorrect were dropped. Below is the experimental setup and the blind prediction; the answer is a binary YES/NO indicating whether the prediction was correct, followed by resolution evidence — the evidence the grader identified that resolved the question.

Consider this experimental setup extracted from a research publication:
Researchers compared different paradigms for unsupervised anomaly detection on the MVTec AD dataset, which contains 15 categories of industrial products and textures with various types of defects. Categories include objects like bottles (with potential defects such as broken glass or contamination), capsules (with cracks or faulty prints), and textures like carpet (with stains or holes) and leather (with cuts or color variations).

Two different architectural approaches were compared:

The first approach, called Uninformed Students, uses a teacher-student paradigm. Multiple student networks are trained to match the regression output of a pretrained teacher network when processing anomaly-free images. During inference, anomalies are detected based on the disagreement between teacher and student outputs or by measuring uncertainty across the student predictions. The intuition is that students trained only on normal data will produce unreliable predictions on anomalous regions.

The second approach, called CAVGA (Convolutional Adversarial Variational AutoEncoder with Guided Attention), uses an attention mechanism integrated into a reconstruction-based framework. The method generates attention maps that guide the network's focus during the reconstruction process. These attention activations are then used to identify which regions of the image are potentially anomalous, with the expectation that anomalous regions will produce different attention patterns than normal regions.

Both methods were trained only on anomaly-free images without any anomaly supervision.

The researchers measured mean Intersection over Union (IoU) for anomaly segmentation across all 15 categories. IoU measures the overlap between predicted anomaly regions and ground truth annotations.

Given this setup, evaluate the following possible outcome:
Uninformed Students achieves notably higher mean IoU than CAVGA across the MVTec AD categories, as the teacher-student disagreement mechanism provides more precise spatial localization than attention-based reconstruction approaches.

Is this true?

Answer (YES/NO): NO